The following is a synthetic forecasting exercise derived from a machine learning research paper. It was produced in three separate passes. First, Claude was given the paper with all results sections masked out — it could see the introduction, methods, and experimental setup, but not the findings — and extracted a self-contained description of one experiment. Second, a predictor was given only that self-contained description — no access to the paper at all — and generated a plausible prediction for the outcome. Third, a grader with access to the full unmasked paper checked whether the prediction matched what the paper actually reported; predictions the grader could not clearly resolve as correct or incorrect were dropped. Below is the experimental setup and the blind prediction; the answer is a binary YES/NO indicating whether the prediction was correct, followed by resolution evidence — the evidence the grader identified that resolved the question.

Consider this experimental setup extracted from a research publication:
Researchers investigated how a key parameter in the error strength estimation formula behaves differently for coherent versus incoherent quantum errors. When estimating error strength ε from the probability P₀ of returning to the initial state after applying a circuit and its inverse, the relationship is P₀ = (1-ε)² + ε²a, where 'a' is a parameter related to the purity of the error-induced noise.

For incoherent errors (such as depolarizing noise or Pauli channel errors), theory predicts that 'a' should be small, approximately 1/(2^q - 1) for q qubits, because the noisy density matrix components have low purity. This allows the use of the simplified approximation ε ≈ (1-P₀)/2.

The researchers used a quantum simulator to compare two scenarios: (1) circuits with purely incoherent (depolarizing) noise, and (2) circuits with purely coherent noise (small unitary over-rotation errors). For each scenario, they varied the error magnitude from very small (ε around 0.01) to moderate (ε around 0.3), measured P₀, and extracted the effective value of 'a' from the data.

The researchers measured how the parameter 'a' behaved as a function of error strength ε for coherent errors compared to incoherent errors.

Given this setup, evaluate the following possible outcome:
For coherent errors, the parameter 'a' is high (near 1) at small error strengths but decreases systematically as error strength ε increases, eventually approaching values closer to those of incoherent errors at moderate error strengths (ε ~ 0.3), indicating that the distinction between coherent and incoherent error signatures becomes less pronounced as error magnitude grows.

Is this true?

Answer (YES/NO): NO